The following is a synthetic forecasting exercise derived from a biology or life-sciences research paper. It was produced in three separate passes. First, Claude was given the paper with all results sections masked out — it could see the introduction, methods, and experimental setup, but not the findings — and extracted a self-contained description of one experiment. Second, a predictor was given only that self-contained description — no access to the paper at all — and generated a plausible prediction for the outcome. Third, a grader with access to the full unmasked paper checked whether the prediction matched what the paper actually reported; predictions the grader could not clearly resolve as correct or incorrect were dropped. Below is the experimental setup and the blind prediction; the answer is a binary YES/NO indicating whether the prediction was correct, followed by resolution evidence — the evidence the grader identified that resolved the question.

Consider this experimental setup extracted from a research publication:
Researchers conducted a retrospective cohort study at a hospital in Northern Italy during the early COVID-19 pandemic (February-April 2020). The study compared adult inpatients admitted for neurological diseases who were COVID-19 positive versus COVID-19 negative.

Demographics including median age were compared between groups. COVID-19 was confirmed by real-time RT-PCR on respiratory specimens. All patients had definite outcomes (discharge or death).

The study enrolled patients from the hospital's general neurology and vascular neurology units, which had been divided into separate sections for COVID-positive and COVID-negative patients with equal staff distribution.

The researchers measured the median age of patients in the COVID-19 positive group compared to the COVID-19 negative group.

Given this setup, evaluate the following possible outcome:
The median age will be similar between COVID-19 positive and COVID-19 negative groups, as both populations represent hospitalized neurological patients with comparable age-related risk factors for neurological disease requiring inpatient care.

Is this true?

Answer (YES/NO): NO